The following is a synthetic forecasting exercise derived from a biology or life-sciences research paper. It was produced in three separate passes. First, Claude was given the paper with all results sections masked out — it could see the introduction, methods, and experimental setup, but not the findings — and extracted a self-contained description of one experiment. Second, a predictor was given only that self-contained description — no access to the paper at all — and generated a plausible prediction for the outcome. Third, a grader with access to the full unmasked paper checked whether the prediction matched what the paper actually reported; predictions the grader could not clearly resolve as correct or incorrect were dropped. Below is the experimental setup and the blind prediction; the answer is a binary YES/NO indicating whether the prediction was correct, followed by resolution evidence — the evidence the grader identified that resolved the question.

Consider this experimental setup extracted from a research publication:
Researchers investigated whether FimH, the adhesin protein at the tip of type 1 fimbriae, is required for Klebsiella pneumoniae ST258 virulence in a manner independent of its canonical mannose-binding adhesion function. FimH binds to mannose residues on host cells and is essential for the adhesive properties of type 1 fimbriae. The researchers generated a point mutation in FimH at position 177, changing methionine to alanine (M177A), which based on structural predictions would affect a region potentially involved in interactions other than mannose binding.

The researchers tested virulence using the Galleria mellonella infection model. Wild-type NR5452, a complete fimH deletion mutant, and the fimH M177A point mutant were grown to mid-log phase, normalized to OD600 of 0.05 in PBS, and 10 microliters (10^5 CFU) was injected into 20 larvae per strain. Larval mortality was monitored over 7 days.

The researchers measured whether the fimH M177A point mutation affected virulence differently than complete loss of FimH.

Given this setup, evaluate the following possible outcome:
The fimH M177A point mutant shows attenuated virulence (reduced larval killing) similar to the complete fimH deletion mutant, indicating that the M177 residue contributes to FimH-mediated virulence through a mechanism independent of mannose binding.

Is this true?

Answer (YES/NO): NO